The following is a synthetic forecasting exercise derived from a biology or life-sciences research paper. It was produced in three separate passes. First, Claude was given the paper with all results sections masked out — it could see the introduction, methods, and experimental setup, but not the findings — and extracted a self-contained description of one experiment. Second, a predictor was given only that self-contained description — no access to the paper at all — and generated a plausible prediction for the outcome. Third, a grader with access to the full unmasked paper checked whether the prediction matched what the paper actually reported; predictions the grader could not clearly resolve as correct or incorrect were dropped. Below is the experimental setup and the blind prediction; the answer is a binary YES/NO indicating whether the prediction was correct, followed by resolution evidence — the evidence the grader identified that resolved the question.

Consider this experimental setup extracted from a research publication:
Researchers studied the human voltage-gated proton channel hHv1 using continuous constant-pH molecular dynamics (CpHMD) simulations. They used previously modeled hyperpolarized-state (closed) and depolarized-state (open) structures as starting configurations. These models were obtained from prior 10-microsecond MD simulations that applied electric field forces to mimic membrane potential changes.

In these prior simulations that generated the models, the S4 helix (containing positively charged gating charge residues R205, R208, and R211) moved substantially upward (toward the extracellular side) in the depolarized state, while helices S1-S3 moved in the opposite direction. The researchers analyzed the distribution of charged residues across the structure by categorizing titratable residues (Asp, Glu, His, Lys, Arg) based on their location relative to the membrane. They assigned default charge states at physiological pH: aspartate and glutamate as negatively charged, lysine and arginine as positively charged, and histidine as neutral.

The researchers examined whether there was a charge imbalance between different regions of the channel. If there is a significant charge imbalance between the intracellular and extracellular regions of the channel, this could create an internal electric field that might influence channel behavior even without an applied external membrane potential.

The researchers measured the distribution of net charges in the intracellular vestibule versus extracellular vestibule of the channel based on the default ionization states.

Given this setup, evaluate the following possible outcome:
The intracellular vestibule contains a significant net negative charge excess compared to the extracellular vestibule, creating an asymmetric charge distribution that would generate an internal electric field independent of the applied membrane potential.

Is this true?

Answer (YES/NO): NO